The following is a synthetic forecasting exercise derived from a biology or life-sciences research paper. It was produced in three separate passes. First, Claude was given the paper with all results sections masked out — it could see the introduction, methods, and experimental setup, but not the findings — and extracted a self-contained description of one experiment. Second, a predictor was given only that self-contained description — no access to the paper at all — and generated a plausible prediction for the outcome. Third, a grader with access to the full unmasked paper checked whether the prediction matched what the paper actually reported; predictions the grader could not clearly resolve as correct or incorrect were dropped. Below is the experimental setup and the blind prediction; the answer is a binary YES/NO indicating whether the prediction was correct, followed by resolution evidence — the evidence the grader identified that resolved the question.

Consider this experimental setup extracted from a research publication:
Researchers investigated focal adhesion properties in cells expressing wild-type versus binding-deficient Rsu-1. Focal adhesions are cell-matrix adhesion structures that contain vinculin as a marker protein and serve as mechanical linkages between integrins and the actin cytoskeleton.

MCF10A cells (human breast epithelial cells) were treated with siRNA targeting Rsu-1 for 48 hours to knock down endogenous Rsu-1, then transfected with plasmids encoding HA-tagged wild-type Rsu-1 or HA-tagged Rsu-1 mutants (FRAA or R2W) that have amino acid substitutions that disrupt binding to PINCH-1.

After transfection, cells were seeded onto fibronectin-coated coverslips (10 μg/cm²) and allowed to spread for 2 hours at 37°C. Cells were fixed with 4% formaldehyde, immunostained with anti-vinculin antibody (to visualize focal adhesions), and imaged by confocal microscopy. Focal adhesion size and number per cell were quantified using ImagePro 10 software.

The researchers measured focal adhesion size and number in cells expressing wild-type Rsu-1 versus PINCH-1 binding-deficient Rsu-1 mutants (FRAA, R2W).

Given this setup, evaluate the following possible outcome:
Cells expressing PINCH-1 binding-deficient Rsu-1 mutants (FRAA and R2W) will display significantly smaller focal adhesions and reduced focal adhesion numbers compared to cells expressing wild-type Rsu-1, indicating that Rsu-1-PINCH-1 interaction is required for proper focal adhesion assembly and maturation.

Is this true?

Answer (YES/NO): NO